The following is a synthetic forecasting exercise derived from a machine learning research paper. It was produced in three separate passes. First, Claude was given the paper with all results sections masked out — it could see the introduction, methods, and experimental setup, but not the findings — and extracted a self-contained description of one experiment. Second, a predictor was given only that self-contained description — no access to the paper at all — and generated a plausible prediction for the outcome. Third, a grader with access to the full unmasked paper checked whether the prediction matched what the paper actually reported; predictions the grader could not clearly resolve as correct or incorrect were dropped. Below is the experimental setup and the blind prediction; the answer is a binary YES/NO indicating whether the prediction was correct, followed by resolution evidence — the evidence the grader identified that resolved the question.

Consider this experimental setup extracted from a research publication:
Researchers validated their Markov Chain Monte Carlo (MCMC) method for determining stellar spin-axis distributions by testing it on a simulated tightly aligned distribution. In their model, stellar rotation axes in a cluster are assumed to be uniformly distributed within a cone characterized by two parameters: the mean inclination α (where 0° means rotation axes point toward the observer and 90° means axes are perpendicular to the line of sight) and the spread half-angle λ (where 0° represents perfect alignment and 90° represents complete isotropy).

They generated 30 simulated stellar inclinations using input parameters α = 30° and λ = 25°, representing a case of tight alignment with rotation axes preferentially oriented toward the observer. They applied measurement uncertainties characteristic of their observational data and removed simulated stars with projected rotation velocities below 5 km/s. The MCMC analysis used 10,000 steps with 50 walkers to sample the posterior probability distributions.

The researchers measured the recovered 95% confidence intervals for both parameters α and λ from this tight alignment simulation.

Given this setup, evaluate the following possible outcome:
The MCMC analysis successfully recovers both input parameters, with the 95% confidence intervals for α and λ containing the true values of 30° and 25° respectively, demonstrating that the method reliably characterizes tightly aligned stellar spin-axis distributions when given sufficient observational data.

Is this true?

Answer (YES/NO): YES